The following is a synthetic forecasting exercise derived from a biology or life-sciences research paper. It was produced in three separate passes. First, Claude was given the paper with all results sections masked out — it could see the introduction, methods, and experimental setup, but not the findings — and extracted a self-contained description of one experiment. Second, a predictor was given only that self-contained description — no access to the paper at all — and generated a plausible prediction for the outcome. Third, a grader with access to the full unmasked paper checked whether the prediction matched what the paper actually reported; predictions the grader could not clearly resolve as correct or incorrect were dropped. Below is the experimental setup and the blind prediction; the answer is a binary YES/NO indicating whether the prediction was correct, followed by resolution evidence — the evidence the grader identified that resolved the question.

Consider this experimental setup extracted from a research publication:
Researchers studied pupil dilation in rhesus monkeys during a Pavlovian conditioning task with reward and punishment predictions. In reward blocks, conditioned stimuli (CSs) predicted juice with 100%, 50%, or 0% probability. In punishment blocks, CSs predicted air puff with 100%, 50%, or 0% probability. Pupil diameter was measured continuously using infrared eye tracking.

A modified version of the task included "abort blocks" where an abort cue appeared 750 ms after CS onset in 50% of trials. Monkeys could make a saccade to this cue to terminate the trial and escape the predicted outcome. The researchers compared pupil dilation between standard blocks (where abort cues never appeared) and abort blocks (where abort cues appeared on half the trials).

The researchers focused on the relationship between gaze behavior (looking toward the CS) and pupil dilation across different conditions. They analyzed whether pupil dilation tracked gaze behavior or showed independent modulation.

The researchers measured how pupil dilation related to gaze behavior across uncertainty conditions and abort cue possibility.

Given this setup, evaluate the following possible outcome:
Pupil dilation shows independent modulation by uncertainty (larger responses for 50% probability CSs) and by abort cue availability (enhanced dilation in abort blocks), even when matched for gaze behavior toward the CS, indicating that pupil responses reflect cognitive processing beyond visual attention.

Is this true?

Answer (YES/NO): NO